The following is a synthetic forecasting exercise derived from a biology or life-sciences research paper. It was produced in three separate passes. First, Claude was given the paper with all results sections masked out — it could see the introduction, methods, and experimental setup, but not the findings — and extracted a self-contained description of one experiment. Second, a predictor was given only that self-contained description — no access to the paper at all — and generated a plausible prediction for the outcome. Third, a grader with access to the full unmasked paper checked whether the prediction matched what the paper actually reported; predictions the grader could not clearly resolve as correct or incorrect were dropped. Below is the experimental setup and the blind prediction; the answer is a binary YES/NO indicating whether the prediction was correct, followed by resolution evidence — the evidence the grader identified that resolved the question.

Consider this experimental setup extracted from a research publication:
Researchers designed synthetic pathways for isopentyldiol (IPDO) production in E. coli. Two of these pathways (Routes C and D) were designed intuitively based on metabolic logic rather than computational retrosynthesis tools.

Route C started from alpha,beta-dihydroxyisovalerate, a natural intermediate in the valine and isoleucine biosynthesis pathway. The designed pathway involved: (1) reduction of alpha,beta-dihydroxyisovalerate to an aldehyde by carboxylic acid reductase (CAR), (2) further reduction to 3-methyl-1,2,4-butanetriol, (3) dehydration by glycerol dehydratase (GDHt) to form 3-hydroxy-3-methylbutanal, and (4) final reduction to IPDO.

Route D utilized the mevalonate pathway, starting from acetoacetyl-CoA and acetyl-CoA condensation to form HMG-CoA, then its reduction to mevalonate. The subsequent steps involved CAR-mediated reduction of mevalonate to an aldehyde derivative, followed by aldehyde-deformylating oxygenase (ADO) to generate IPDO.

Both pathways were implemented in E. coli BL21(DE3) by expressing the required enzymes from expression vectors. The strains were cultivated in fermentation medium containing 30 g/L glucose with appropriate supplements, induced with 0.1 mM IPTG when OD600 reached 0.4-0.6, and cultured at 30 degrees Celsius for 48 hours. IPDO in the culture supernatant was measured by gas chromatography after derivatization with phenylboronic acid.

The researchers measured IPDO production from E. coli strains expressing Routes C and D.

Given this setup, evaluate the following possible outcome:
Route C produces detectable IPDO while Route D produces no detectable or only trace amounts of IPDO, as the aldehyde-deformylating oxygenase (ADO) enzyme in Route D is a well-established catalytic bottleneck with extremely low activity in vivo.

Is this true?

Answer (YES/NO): NO